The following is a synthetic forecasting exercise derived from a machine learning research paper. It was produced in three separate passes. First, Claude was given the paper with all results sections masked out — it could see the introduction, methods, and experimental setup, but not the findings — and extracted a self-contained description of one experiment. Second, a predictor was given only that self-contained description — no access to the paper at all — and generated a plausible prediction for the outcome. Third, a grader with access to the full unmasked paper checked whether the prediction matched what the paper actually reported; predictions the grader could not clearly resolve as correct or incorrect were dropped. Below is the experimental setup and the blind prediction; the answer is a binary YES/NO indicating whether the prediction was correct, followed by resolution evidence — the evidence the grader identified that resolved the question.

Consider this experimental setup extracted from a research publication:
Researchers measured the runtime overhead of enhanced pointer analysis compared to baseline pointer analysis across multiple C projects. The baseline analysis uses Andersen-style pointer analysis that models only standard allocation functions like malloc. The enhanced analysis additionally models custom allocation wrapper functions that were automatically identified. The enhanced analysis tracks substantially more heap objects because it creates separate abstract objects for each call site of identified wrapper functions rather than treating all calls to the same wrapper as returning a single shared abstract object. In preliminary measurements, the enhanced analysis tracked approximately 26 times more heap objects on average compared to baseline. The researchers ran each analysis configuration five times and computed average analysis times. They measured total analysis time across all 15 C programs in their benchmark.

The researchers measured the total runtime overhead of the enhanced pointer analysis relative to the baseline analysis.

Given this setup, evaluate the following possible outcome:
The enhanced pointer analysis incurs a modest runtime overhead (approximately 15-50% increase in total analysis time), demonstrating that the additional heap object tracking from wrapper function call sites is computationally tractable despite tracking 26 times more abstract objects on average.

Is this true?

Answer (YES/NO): YES